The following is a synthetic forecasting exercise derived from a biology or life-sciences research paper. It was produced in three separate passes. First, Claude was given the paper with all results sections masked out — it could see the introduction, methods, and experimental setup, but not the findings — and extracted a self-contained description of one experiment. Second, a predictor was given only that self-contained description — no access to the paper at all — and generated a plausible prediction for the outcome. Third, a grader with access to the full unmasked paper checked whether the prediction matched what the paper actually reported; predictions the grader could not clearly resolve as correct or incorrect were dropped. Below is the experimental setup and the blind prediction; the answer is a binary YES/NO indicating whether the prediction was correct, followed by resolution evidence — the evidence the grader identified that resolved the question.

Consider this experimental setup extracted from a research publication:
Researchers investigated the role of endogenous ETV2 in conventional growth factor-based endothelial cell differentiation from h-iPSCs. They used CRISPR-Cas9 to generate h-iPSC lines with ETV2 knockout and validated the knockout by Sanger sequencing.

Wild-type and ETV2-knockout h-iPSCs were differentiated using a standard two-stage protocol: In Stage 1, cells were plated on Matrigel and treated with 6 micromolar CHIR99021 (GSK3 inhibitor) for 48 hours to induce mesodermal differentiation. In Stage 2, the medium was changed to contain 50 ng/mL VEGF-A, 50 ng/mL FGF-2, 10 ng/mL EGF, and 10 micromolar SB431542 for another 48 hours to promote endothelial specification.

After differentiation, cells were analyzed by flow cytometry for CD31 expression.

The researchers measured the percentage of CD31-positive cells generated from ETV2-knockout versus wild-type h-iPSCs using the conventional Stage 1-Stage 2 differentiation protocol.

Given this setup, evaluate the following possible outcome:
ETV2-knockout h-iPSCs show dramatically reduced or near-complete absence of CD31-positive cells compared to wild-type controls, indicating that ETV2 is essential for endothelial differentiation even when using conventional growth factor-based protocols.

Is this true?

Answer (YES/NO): YES